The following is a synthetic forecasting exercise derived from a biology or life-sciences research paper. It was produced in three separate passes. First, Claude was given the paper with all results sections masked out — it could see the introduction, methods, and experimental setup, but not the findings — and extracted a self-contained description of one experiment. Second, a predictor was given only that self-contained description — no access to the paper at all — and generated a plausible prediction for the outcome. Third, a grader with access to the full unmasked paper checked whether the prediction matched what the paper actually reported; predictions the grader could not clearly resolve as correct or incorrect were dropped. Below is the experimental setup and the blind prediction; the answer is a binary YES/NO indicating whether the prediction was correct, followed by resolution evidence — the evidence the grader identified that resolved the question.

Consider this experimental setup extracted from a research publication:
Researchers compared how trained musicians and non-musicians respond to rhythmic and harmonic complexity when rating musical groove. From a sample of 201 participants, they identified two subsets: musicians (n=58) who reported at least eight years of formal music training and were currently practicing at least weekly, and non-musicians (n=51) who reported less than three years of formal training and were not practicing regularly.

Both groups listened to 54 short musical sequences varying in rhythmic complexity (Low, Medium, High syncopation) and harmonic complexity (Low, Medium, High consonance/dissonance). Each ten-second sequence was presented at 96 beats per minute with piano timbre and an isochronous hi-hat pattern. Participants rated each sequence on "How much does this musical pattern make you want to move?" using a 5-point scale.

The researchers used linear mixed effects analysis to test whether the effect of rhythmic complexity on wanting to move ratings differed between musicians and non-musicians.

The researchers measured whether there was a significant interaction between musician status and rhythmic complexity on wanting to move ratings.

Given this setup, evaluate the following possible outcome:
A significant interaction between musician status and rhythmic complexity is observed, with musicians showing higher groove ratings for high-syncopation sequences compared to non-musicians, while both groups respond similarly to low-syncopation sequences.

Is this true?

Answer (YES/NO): NO